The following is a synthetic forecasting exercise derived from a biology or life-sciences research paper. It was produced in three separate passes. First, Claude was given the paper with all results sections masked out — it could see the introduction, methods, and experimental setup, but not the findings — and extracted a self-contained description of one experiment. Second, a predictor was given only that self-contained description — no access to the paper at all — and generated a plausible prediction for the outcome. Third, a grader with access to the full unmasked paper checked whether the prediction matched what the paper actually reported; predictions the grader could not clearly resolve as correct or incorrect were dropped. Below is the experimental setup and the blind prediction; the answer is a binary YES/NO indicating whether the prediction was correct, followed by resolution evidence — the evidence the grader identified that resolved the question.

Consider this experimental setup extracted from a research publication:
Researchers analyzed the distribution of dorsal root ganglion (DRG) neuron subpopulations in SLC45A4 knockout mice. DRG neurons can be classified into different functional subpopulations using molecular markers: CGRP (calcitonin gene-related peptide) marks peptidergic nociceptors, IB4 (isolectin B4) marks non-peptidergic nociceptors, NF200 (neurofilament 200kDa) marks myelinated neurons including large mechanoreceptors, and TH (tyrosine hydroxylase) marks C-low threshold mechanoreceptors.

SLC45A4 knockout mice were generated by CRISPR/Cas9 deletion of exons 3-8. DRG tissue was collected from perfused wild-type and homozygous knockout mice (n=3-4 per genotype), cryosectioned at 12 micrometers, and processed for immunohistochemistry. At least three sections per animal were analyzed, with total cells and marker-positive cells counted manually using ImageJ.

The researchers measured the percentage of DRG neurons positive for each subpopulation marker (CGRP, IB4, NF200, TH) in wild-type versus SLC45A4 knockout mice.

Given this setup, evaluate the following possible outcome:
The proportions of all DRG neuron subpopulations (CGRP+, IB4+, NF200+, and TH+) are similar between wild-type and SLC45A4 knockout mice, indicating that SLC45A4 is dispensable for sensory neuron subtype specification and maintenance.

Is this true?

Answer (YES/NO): YES